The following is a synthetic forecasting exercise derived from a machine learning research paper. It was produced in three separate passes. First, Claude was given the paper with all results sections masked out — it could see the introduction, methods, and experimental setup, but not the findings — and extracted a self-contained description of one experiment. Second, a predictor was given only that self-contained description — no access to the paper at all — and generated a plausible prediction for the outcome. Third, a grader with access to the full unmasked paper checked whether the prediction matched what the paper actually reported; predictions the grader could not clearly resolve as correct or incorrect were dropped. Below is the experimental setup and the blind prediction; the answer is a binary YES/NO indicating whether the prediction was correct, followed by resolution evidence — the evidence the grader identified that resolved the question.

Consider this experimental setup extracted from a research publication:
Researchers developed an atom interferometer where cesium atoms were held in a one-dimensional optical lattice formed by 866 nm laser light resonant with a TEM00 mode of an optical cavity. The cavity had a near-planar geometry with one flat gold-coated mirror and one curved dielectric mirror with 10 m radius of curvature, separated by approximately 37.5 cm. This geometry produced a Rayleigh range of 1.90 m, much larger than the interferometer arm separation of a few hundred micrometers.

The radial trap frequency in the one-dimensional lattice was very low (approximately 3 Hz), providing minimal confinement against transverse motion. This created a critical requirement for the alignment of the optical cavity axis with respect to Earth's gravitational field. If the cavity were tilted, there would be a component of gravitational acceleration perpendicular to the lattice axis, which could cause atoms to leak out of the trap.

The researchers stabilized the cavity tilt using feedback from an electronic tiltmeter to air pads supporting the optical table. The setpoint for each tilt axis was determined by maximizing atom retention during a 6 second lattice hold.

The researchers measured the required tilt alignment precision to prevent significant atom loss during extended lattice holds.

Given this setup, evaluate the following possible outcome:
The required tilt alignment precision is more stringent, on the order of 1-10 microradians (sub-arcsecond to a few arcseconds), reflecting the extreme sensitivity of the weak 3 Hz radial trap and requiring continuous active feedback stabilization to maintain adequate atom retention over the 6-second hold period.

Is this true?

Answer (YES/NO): NO